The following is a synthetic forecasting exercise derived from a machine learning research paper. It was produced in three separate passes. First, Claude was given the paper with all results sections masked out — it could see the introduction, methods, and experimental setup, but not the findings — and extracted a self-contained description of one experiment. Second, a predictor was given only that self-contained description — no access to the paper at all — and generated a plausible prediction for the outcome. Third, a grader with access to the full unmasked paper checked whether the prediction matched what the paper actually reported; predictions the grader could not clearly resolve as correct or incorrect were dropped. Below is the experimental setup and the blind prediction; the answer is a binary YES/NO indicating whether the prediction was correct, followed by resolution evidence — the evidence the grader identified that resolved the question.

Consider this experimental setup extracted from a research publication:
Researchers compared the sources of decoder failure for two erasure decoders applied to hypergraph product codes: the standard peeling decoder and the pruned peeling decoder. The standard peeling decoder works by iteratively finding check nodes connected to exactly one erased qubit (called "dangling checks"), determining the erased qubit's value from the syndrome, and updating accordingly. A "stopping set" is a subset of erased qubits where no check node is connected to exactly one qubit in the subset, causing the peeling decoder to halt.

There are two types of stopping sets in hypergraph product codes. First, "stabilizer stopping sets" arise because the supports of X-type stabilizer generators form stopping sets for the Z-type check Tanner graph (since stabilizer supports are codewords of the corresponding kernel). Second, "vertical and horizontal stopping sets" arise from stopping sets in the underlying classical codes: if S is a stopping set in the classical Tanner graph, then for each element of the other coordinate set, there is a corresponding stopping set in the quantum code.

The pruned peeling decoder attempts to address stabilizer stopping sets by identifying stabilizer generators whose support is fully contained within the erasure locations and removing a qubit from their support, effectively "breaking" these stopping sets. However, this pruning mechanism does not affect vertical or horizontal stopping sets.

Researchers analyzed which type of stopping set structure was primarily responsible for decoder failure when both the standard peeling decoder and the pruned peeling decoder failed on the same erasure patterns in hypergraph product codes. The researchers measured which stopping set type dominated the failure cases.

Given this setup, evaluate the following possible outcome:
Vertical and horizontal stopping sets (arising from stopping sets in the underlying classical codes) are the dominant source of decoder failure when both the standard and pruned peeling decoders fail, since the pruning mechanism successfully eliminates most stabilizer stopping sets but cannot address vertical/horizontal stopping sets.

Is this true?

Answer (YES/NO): YES